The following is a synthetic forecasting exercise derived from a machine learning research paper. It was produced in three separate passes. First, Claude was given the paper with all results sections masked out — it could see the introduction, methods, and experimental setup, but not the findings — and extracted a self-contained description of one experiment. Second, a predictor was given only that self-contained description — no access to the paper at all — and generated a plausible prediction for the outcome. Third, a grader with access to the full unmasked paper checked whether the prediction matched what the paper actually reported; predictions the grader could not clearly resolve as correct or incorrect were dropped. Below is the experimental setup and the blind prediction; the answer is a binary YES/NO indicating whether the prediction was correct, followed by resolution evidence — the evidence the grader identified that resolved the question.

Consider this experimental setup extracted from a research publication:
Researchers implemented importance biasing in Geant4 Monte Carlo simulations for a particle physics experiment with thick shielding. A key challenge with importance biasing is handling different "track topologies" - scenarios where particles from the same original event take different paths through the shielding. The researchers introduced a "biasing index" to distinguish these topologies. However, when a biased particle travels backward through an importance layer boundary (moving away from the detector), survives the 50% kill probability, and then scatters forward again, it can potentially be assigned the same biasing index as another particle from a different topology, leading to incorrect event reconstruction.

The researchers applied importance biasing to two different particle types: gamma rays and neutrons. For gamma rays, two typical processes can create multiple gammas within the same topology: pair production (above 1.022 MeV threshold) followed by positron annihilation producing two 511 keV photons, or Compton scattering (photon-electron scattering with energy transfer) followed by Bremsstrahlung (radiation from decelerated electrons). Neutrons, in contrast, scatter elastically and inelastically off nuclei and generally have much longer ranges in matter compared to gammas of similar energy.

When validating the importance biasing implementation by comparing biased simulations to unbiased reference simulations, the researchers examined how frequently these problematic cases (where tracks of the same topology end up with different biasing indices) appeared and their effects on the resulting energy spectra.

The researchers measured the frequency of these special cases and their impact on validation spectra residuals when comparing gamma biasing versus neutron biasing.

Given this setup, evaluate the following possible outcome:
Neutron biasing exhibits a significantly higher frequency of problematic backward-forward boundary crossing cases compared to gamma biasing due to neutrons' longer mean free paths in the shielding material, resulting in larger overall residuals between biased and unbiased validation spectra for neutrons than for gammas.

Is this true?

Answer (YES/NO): YES